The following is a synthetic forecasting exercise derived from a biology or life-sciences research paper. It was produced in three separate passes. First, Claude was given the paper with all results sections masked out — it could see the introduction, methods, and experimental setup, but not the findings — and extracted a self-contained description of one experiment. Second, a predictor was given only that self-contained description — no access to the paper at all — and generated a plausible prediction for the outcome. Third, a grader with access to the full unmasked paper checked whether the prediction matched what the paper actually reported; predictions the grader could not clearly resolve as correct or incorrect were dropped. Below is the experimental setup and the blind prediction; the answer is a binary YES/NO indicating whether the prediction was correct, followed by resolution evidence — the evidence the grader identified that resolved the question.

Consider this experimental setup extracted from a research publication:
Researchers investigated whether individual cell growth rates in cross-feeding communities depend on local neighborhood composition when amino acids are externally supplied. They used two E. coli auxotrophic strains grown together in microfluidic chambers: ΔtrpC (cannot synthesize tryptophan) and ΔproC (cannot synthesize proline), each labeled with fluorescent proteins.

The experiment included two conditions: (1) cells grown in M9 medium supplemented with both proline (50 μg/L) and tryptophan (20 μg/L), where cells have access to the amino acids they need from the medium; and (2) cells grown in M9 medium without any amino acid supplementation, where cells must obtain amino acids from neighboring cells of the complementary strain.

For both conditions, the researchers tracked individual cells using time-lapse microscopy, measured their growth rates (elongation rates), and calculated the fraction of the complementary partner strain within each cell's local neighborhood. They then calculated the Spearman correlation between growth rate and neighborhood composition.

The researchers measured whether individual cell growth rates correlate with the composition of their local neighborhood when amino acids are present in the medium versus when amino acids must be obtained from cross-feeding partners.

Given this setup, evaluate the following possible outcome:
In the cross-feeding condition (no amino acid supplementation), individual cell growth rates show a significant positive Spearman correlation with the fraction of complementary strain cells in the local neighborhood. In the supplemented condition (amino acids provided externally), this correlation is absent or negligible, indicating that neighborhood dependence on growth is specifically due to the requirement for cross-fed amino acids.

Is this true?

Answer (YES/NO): YES